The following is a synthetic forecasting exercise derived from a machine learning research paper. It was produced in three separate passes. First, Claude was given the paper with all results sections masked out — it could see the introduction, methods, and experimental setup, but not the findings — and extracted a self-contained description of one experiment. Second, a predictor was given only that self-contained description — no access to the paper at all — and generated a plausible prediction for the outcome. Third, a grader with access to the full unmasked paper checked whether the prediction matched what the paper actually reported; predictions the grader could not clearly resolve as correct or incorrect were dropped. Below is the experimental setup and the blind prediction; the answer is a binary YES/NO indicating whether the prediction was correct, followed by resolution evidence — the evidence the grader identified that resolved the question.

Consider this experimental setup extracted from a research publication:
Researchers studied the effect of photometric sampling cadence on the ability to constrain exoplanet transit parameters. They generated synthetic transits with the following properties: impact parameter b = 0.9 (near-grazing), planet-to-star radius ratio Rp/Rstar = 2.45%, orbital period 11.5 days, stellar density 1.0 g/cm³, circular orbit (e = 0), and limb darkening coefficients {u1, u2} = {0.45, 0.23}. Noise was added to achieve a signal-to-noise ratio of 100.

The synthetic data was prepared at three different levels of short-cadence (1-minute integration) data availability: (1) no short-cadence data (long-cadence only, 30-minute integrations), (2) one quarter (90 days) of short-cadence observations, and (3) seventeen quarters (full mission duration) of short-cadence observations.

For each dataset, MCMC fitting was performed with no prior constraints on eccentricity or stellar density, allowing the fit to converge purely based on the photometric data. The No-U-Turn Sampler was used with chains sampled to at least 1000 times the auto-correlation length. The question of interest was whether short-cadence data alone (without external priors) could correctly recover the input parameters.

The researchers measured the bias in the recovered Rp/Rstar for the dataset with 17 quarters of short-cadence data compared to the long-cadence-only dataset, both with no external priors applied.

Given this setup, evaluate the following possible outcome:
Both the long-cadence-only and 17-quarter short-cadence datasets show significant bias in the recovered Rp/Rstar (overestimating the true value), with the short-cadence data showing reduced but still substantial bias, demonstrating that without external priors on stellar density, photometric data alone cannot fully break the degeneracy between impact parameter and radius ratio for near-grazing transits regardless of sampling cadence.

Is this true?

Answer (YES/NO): NO